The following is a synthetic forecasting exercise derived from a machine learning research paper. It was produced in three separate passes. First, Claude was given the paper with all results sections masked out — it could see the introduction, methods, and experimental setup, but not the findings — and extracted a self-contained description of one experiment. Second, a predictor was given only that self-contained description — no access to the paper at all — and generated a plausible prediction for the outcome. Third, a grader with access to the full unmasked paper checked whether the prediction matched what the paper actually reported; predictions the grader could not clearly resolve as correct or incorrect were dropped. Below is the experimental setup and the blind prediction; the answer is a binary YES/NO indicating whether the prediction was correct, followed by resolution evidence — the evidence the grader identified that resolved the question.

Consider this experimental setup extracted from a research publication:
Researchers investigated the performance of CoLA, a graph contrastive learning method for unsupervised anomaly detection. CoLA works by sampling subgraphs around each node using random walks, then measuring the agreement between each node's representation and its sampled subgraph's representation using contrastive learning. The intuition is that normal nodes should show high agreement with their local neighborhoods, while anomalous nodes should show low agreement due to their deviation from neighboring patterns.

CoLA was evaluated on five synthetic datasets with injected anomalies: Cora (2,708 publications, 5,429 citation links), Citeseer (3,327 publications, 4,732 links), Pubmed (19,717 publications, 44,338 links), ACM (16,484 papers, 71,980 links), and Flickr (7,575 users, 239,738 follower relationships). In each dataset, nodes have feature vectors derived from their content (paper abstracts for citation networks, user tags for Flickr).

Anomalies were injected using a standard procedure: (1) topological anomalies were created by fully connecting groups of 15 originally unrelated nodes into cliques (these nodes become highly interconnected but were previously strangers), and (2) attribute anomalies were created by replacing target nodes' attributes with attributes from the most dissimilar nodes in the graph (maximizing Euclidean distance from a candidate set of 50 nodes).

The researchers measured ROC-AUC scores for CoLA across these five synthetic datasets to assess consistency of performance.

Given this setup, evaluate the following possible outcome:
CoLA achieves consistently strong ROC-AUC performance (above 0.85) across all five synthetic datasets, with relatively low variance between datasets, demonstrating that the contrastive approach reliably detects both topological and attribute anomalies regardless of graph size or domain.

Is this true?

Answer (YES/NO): NO